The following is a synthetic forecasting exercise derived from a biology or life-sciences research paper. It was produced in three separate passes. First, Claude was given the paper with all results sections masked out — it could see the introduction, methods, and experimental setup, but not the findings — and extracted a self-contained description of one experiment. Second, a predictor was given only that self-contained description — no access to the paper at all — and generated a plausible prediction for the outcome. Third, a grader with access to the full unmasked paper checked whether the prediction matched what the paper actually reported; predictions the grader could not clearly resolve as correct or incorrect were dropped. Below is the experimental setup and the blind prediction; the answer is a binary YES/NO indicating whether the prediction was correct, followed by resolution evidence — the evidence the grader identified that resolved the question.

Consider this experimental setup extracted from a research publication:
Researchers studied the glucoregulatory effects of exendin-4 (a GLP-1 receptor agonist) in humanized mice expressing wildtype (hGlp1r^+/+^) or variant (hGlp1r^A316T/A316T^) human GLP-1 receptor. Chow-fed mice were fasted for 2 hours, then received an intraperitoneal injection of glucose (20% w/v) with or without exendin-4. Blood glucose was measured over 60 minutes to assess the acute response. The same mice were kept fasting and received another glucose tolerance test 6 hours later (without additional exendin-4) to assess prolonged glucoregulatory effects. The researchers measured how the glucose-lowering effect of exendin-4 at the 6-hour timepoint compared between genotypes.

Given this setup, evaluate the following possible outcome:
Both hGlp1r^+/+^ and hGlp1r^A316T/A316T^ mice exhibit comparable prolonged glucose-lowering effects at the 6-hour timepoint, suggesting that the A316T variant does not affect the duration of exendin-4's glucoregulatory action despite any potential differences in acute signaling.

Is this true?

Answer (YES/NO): NO